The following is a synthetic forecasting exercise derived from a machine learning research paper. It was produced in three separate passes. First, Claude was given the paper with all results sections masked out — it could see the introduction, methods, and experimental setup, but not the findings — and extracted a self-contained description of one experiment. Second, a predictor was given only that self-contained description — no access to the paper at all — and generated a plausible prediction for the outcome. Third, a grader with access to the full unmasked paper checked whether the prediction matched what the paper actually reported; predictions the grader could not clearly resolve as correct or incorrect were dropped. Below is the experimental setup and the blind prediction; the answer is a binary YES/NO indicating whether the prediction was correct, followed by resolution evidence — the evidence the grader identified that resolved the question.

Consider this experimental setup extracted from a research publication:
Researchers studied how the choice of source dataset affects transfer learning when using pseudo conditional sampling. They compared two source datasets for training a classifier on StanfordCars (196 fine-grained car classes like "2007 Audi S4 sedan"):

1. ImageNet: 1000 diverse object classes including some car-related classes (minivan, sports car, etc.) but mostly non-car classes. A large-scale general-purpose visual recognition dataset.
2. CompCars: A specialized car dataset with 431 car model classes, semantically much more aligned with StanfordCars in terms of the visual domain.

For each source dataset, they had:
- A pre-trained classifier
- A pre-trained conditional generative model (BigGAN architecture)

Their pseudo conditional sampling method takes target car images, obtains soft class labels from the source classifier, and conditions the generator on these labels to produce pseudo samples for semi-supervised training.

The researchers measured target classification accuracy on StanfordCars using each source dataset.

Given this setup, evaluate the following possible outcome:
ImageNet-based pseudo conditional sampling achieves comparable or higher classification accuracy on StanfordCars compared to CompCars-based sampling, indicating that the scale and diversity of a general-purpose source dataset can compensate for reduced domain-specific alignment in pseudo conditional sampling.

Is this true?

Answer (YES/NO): YES